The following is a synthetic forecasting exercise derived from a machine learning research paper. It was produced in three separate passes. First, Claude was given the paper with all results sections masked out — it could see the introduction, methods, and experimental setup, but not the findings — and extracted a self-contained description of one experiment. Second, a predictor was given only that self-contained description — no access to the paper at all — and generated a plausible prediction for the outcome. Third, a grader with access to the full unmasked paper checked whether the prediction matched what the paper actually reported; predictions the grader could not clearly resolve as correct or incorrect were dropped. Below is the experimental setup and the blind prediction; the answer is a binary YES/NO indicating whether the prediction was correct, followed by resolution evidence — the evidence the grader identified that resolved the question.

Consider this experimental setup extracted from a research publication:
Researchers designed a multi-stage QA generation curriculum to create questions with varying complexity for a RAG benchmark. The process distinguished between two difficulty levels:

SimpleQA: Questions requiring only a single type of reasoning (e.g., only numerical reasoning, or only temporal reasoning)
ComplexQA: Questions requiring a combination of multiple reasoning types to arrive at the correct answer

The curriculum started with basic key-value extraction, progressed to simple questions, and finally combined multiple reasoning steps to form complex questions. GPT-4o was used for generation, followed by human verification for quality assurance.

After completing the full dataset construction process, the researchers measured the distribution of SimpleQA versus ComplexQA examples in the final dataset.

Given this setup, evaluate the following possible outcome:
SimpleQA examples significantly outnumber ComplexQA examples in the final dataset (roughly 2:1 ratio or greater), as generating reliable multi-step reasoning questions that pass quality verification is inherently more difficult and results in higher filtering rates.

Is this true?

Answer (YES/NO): NO